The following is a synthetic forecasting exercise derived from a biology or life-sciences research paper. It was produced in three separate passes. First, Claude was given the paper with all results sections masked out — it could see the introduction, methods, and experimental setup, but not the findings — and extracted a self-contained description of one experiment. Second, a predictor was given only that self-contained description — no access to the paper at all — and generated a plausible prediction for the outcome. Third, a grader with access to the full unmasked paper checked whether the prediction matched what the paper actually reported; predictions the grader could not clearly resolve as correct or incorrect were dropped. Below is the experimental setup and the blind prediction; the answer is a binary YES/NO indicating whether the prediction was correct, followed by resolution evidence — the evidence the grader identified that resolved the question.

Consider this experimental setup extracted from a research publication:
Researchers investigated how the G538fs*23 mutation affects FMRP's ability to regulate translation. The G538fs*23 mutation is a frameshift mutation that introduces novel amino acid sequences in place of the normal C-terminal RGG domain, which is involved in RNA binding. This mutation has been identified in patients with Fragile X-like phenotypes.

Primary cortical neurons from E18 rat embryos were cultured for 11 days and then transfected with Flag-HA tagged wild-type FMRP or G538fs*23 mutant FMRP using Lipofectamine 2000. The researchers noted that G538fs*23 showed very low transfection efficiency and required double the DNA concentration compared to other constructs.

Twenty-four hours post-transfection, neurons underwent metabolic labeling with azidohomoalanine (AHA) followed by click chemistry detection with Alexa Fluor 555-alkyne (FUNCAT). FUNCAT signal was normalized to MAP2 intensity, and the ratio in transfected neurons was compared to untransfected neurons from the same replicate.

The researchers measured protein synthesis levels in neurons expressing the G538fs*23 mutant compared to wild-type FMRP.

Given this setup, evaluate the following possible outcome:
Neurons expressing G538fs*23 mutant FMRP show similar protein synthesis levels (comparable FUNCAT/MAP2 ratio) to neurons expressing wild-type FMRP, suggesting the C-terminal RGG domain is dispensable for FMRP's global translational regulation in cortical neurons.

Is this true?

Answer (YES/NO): NO